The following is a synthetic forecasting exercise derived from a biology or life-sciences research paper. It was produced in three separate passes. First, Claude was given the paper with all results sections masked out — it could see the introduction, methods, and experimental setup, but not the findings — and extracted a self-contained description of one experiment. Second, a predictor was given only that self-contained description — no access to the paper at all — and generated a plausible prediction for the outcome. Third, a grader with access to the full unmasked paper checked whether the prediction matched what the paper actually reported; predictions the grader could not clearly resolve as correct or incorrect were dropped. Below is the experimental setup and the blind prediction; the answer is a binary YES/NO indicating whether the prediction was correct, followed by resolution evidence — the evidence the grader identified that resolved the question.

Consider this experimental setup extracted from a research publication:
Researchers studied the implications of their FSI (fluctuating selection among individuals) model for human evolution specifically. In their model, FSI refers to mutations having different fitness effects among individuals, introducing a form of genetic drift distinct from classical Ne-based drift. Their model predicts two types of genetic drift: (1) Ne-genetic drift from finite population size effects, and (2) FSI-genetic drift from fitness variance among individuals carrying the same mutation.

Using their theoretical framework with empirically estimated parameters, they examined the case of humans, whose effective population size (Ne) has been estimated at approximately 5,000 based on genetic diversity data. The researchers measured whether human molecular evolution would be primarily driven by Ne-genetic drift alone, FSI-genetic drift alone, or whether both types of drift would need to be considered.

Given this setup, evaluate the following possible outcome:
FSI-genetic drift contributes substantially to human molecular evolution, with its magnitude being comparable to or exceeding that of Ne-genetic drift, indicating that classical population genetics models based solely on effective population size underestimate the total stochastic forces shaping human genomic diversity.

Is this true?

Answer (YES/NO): YES